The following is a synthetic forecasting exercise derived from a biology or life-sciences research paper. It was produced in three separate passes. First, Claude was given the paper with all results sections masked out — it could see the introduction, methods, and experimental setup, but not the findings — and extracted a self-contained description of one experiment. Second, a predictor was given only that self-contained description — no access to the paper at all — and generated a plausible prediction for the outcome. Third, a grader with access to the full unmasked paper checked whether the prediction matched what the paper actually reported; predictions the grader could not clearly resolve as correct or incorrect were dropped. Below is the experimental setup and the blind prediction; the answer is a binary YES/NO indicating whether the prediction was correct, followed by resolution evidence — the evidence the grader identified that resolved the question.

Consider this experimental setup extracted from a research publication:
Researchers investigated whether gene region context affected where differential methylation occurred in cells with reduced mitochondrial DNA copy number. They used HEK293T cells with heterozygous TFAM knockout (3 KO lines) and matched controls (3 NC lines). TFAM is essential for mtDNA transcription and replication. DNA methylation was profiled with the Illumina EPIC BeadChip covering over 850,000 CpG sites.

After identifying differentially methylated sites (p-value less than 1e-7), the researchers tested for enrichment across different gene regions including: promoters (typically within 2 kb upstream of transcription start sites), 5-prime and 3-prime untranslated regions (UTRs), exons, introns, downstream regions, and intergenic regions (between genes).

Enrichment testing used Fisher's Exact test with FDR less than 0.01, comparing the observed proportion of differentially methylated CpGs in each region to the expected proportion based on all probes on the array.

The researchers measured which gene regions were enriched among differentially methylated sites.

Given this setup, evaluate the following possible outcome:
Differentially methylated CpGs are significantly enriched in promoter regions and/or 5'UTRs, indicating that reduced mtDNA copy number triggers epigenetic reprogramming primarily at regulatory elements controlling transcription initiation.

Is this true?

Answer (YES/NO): NO